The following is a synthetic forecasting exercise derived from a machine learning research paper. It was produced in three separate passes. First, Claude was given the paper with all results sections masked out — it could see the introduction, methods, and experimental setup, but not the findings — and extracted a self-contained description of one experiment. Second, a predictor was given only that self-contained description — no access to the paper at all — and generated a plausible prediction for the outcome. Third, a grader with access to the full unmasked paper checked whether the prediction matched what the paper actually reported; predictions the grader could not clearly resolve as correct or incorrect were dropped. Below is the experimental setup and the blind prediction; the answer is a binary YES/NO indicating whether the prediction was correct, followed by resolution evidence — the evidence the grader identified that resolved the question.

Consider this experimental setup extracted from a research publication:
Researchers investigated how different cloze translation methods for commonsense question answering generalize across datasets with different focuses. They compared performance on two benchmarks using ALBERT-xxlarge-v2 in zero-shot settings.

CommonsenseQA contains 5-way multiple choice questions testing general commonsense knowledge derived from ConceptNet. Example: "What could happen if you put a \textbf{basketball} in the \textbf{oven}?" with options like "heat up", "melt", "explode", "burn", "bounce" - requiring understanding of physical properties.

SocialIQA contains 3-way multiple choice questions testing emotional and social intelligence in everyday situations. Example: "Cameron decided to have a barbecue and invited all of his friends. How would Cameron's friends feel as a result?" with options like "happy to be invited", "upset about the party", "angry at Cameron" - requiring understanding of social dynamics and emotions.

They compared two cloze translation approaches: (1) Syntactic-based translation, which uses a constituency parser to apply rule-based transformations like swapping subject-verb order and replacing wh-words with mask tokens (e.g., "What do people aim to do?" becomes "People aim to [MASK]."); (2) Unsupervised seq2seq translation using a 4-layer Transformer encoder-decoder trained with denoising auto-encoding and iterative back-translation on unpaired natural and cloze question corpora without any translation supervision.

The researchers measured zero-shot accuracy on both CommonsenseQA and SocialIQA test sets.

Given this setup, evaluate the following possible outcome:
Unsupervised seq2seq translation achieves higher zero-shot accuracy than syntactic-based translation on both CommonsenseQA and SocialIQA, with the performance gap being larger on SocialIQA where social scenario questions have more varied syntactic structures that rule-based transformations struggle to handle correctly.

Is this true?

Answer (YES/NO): NO